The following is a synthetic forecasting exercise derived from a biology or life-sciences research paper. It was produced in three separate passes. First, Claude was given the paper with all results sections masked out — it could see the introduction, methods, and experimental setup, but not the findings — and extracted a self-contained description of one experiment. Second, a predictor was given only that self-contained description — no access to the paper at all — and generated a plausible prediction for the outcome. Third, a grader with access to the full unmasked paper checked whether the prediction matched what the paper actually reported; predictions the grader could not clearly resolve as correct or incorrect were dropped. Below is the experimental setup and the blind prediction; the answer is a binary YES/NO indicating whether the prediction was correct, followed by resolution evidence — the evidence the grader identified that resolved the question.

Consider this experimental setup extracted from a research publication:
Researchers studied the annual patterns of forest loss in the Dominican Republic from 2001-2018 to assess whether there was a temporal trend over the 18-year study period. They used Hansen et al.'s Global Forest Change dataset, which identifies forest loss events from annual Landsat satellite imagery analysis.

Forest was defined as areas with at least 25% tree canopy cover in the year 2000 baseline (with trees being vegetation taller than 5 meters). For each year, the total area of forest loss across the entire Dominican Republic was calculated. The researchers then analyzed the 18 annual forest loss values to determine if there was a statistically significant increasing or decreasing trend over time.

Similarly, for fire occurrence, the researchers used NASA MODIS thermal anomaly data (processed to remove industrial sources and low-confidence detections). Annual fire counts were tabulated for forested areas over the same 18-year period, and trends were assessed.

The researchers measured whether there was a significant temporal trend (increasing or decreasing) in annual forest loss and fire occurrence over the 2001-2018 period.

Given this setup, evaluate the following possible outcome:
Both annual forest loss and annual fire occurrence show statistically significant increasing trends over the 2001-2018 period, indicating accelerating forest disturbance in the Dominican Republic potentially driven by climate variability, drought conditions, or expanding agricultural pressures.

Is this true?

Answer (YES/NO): NO